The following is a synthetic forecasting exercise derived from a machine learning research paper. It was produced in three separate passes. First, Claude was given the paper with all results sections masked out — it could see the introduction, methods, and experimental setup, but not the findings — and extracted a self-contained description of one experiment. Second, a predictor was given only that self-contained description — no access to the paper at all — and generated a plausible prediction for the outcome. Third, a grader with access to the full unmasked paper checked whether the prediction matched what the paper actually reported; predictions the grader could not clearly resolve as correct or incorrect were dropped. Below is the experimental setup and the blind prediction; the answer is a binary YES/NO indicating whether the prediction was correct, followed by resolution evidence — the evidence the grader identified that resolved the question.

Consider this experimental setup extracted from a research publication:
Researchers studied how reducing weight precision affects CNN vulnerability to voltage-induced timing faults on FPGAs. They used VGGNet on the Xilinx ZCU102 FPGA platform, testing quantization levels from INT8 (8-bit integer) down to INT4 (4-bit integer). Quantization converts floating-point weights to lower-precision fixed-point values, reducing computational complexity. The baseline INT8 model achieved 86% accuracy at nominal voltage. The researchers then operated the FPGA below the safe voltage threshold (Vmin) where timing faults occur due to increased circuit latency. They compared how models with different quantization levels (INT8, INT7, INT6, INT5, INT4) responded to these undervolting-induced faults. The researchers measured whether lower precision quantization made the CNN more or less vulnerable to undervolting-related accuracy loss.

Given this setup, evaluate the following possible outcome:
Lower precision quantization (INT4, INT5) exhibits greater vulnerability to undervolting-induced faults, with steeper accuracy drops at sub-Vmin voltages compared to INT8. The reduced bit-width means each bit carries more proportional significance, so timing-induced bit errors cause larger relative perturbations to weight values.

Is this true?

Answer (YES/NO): YES